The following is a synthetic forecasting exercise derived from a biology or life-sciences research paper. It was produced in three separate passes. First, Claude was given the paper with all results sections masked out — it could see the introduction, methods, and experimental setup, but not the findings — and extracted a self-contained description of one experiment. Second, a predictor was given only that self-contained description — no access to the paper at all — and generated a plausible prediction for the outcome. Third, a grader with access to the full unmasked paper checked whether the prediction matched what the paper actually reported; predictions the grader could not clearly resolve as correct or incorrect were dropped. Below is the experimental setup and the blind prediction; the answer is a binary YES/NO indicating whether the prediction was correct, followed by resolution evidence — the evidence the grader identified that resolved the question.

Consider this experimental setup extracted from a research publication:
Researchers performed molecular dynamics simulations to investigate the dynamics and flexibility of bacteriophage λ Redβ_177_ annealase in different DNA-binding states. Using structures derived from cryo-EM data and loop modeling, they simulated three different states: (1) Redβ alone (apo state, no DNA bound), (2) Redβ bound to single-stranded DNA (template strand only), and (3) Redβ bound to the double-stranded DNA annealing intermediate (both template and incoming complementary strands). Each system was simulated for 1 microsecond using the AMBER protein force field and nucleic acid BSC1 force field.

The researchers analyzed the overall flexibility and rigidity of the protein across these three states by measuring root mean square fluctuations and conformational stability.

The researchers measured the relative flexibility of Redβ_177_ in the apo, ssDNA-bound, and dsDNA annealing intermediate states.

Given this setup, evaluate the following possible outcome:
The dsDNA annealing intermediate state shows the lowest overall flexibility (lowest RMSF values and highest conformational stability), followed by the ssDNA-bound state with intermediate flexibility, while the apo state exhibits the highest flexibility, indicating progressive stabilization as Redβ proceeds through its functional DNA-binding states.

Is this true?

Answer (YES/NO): YES